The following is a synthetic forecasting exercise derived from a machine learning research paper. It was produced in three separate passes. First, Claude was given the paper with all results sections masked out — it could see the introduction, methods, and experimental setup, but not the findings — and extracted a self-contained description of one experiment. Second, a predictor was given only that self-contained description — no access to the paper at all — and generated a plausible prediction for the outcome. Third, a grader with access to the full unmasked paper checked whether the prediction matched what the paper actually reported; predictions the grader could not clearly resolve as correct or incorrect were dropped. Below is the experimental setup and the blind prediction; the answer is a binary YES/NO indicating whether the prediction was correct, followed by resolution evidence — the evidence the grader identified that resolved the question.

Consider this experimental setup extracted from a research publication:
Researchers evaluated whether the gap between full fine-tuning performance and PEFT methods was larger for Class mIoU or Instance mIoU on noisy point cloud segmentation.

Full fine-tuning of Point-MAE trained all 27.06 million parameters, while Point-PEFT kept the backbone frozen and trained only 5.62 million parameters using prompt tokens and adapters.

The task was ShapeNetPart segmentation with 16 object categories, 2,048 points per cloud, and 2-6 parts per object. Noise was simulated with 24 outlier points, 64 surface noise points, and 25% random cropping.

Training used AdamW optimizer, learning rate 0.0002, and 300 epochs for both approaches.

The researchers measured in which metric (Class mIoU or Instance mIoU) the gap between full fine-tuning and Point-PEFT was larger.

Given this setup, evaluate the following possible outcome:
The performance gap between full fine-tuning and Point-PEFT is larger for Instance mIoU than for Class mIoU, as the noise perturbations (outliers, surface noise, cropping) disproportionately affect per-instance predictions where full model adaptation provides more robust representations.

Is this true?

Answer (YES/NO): NO